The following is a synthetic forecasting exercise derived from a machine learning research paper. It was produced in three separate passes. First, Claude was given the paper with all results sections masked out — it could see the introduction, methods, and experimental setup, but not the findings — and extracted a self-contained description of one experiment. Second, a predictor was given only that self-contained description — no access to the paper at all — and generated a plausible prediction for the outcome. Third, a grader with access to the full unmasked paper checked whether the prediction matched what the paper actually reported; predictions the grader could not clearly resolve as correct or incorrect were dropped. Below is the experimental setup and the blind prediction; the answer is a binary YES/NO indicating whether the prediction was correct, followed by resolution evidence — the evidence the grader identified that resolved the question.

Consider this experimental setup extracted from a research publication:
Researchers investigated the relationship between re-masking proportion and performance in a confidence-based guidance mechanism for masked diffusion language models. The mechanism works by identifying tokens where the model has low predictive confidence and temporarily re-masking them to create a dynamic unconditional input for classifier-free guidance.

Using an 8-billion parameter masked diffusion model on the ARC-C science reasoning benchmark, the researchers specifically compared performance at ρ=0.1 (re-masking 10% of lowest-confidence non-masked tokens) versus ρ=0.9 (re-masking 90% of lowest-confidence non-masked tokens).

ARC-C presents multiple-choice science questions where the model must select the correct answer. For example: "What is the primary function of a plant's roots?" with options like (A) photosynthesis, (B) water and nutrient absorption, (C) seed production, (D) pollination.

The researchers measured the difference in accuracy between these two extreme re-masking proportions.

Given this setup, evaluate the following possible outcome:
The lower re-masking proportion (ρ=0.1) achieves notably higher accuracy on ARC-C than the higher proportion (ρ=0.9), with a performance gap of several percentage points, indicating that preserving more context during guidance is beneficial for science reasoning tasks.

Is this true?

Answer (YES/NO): NO